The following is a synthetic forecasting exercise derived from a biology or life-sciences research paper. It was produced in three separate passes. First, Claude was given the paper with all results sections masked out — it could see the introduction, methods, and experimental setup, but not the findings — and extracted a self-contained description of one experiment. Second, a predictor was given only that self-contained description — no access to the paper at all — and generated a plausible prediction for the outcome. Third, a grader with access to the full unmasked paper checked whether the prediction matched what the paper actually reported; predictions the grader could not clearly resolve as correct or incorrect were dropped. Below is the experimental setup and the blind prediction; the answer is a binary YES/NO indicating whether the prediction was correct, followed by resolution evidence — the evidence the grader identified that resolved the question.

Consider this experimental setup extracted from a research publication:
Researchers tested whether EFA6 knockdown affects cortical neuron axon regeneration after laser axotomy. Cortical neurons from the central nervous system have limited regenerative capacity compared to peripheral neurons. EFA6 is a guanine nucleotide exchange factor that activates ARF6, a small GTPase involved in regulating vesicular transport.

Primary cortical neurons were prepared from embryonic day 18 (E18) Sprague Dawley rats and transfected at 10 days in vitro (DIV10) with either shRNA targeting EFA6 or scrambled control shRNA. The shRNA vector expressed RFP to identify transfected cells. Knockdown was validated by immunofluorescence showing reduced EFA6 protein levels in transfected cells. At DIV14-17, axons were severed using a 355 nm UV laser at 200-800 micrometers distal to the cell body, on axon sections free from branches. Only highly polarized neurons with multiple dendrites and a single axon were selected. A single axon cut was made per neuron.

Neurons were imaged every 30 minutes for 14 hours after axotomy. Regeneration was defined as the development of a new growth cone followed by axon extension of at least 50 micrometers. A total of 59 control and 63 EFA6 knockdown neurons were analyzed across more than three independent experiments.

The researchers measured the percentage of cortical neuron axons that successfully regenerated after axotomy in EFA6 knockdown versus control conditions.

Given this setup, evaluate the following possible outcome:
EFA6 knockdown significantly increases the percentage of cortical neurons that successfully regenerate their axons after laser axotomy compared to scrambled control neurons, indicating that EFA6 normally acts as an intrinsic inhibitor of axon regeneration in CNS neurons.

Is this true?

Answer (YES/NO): YES